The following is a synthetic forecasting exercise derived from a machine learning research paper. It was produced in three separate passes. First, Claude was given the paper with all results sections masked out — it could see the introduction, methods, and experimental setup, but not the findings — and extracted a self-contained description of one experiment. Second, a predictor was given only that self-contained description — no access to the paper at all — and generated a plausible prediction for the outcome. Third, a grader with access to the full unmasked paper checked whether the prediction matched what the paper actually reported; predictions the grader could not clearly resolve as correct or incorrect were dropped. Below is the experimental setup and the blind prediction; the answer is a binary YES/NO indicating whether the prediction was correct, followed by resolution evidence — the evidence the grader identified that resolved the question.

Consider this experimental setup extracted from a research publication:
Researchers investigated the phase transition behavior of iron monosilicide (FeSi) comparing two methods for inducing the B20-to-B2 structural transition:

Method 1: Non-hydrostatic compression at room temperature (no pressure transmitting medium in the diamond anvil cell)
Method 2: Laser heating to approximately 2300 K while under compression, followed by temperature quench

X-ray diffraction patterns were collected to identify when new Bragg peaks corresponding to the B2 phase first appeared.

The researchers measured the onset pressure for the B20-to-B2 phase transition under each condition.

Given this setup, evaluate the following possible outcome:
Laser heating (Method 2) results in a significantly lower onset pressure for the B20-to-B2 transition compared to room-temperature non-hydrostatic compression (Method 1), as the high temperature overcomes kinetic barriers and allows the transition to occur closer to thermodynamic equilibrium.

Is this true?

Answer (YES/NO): YES